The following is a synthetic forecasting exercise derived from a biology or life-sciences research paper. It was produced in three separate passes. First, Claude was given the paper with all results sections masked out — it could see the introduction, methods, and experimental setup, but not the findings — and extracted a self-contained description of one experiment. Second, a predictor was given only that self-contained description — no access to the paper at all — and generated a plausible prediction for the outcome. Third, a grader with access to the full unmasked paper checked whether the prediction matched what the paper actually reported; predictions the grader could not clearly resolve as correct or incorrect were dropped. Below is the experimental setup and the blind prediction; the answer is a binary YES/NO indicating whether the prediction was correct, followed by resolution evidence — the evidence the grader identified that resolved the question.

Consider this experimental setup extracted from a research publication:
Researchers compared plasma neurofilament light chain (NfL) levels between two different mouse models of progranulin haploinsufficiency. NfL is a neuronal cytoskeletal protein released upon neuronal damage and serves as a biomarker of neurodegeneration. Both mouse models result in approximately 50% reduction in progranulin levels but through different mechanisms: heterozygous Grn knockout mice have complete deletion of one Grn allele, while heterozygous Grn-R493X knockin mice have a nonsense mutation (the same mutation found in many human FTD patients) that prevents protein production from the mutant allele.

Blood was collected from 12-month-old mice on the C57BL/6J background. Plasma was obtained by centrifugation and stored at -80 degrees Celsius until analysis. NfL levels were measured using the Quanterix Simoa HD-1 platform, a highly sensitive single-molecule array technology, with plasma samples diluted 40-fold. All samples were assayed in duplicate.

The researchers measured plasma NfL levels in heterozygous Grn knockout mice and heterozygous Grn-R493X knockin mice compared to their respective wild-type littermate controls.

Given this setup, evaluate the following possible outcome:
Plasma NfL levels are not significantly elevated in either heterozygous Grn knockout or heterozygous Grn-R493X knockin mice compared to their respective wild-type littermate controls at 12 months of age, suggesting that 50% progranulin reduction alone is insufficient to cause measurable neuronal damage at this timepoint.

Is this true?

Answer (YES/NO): YES